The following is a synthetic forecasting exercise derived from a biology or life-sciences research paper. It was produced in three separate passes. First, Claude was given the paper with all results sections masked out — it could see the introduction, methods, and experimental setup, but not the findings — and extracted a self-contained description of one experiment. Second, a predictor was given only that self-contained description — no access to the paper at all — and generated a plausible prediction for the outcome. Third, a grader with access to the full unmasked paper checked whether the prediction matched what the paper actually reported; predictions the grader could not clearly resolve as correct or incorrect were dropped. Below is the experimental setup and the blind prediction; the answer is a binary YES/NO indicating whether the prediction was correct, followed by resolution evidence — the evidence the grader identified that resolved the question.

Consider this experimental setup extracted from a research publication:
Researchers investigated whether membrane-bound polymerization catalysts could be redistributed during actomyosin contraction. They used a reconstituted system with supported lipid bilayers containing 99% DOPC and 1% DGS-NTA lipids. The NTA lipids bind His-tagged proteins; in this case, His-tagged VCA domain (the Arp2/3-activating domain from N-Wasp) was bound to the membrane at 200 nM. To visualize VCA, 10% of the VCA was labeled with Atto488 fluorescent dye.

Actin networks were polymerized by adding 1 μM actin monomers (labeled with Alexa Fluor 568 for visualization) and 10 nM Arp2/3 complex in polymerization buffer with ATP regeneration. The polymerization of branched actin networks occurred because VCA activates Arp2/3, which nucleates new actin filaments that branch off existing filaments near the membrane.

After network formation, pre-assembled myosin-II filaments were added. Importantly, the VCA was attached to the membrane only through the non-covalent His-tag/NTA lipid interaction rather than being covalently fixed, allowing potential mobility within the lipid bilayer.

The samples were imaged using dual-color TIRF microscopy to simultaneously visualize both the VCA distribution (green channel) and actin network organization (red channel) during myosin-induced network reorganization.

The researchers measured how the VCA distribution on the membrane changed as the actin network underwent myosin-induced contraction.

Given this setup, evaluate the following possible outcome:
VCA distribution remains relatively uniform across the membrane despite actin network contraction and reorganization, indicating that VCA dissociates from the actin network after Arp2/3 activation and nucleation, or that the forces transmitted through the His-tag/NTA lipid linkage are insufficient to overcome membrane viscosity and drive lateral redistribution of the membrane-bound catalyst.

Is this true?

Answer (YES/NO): YES